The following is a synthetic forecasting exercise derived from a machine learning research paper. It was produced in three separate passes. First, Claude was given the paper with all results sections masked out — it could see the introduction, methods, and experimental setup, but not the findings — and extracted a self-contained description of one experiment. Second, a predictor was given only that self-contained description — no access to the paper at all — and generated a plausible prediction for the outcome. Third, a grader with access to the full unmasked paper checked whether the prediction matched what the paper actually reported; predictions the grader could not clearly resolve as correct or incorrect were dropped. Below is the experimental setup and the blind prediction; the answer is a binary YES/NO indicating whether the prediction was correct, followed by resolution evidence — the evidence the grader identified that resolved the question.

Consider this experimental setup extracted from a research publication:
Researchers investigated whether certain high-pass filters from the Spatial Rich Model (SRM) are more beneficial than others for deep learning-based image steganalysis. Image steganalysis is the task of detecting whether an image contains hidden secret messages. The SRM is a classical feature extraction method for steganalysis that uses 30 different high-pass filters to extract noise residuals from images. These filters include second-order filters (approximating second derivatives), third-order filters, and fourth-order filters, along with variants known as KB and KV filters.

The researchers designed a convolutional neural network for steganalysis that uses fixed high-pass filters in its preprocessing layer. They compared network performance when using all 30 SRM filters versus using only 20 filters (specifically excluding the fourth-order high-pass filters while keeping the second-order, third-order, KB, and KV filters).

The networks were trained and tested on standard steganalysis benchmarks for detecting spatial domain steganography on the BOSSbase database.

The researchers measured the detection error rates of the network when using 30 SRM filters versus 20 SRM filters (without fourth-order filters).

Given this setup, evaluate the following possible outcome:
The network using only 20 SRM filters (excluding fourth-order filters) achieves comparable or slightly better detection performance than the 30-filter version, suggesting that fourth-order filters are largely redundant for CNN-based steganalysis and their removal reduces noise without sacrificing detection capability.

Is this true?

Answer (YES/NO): YES